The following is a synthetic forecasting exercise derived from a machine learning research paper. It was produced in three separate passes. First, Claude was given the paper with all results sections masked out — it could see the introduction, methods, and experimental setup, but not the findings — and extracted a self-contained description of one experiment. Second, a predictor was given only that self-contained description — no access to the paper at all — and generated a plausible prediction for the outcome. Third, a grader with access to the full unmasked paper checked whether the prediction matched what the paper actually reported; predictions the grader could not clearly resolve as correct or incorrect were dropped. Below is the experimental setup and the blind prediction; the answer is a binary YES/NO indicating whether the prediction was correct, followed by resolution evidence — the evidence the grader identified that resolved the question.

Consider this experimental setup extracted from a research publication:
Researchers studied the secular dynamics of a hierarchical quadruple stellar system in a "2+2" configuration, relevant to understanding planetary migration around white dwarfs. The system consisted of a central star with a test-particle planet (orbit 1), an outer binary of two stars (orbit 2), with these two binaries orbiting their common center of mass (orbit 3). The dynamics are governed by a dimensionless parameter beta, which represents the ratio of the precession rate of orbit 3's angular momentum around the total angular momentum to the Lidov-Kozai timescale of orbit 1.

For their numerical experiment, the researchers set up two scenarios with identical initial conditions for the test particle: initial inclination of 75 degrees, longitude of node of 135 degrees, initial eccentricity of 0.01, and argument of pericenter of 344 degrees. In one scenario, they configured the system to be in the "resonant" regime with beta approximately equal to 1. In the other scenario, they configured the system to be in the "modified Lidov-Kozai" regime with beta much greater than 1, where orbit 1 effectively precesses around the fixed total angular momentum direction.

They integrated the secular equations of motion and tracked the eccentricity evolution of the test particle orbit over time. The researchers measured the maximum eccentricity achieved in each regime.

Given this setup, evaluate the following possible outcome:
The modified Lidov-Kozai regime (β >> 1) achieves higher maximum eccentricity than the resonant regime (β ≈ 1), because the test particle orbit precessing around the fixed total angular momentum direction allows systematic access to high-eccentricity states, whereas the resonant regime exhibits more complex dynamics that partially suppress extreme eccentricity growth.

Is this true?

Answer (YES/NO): NO